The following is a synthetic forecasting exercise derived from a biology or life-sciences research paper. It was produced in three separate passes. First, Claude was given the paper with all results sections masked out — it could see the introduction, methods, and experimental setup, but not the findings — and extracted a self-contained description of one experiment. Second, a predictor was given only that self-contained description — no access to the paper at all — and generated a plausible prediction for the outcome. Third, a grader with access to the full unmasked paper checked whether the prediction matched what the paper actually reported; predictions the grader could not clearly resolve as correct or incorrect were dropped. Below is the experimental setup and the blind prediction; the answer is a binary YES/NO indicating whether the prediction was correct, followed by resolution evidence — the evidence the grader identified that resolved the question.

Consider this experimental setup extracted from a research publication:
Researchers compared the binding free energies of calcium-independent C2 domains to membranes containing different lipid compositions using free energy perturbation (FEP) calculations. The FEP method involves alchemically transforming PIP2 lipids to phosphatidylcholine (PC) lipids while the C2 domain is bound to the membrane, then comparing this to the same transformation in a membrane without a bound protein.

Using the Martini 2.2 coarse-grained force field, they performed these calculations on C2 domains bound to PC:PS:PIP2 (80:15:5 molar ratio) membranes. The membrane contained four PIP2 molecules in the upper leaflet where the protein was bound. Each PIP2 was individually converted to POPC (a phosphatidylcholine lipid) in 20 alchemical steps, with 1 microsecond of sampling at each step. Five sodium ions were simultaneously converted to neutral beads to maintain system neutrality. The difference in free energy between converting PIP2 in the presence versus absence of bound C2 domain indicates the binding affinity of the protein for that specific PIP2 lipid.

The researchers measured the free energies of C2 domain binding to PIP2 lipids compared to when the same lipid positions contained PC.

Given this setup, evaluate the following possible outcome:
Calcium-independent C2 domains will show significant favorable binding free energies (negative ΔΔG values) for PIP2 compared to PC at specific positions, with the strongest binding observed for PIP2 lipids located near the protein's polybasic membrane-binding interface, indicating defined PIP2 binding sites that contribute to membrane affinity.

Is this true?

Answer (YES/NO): YES